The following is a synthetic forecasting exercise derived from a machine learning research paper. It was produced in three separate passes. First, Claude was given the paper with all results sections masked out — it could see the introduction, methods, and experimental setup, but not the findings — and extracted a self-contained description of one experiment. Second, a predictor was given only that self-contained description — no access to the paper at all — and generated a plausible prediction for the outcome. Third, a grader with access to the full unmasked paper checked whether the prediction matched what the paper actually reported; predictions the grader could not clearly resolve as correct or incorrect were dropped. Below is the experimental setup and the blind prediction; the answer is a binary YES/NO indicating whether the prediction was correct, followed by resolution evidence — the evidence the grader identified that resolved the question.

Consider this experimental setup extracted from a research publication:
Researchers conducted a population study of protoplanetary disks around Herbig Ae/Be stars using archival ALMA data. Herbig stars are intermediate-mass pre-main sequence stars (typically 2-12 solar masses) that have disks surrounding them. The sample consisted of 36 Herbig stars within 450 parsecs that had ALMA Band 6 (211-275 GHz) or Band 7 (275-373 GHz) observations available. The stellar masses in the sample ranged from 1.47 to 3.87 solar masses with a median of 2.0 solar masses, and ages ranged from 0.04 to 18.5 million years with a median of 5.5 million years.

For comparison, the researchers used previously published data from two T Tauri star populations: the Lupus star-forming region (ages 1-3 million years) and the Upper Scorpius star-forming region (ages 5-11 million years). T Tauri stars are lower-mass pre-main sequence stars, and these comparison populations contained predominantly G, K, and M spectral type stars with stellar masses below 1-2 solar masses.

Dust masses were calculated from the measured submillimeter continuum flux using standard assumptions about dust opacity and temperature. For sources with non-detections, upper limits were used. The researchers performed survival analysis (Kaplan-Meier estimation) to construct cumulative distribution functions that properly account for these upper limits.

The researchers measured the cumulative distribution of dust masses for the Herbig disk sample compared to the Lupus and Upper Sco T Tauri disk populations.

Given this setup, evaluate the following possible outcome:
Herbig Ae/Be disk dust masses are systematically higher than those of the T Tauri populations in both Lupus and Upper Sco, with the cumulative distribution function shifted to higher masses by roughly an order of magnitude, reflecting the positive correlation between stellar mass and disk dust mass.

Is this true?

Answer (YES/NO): NO